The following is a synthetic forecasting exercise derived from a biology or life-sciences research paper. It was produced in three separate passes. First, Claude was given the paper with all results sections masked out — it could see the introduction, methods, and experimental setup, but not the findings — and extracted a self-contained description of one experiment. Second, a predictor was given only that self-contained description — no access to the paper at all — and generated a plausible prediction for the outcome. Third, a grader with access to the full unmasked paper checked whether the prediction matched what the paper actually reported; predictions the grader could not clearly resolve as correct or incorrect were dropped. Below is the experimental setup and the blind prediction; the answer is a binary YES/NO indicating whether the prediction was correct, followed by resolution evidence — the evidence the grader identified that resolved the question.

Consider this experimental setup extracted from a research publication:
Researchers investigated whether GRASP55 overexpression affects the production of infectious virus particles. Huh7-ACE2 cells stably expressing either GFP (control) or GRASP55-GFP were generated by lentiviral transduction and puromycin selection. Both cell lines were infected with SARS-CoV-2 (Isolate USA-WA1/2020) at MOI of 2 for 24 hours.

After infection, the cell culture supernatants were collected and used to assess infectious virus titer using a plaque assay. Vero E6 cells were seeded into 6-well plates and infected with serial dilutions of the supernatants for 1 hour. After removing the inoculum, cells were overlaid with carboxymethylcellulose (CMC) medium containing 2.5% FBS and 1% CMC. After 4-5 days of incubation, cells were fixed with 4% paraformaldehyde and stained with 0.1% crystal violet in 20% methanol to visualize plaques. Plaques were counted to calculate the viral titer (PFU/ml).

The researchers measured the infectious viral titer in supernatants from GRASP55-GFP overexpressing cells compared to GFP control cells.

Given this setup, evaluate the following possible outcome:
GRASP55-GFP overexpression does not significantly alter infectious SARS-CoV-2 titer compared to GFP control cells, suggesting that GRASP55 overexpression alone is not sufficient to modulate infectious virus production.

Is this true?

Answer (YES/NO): NO